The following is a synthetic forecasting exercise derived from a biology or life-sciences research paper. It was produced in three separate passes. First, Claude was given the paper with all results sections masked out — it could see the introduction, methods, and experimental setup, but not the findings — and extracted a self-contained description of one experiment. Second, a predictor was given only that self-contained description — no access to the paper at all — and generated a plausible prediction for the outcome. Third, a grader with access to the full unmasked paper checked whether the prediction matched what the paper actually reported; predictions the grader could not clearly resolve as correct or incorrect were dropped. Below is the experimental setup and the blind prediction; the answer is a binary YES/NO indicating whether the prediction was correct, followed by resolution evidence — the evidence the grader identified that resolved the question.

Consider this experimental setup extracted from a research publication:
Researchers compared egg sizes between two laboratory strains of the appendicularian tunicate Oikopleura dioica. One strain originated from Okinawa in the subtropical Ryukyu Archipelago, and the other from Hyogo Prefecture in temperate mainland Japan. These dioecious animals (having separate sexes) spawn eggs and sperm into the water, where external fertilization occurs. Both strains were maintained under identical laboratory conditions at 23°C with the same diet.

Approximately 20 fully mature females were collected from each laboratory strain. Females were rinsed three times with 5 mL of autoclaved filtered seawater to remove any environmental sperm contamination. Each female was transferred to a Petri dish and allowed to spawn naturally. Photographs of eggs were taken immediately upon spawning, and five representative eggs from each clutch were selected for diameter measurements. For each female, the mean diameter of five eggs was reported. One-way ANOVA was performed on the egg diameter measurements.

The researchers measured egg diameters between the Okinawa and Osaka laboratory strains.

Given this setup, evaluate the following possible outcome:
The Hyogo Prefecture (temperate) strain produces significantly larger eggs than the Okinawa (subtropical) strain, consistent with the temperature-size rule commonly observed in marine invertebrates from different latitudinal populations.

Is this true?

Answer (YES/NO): YES